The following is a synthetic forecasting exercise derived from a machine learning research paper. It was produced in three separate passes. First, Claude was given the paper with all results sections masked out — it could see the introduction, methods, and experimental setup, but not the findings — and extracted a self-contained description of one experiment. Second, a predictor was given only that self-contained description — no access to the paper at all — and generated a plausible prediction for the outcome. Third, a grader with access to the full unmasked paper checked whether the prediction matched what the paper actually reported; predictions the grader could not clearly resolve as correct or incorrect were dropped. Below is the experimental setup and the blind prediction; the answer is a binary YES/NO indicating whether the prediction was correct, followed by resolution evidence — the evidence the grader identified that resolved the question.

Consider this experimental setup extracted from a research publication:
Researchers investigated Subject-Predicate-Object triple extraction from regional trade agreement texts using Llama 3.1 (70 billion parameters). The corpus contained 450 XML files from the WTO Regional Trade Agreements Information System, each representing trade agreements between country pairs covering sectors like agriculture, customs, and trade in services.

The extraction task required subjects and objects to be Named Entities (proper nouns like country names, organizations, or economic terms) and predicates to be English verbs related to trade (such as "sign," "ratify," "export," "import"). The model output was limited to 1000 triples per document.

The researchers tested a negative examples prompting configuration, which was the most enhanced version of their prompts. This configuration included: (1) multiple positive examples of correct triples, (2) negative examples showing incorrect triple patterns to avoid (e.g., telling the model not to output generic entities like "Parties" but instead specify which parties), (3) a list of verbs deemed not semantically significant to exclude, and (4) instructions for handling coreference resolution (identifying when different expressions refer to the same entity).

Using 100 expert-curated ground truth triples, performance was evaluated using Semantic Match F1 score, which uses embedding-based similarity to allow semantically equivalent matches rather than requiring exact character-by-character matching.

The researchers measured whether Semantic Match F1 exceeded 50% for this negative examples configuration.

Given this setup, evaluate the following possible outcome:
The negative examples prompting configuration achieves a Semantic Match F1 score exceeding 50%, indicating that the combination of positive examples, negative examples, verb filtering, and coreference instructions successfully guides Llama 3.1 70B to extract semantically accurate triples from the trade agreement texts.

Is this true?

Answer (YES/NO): YES